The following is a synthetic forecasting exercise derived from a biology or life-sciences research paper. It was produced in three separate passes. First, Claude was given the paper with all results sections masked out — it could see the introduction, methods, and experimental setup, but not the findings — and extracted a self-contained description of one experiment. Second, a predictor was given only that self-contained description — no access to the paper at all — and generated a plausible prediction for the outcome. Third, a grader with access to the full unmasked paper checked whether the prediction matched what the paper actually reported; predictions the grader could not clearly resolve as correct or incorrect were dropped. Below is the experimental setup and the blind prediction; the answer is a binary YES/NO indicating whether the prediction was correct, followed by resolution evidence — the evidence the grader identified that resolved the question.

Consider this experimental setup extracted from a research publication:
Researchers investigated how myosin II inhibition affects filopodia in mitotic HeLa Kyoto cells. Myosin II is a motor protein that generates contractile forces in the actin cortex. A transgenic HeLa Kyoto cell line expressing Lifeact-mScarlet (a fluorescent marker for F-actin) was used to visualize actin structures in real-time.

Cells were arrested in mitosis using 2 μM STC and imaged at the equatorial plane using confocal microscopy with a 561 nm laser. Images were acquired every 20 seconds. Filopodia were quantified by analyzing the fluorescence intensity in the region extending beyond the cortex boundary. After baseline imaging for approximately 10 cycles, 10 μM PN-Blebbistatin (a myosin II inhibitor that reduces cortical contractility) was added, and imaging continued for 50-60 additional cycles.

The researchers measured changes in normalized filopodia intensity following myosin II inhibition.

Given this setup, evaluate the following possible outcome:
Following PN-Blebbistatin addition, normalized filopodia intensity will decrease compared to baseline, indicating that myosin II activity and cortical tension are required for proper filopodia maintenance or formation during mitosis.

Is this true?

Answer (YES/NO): NO